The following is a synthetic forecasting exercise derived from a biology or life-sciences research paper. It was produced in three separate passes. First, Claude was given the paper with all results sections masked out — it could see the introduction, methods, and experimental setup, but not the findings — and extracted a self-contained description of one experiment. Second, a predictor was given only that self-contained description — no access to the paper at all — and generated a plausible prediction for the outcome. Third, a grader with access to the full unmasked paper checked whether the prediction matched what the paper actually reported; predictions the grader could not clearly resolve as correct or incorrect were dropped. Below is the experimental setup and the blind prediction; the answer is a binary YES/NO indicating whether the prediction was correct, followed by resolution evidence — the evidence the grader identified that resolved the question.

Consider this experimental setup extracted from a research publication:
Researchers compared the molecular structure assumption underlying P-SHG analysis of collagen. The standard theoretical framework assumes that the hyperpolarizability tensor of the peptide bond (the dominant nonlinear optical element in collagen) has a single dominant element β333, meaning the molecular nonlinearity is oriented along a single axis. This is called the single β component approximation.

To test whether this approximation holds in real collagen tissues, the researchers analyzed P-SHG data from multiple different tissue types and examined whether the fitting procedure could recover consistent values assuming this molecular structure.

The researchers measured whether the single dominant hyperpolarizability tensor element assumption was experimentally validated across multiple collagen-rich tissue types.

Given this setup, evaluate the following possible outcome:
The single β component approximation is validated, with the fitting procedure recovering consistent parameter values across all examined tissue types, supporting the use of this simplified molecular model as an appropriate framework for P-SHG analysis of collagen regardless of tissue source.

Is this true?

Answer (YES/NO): YES